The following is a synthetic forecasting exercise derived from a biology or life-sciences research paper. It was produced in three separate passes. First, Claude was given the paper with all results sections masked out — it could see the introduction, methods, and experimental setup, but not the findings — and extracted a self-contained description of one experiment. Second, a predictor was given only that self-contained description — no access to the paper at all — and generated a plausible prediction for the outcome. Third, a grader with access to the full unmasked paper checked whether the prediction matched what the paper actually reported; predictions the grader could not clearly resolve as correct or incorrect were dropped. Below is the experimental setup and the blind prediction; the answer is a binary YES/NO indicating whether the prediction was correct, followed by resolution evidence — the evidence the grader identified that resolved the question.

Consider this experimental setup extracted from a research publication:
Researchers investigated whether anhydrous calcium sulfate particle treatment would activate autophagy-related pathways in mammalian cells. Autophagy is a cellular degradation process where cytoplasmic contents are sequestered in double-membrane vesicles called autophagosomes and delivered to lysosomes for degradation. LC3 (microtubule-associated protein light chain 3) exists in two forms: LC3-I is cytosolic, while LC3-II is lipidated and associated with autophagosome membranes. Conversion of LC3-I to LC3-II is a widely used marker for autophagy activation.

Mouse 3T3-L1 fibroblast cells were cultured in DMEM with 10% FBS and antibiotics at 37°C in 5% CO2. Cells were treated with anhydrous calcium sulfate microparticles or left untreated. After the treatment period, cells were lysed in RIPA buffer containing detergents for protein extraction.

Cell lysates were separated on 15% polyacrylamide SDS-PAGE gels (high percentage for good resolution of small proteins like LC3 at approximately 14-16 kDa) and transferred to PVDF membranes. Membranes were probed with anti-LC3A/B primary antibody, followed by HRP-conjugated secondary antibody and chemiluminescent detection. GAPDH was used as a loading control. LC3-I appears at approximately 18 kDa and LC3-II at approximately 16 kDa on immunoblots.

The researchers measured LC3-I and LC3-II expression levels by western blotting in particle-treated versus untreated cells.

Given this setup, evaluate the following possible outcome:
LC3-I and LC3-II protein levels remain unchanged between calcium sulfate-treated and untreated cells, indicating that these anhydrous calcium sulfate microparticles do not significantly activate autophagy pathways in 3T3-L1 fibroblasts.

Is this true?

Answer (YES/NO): NO